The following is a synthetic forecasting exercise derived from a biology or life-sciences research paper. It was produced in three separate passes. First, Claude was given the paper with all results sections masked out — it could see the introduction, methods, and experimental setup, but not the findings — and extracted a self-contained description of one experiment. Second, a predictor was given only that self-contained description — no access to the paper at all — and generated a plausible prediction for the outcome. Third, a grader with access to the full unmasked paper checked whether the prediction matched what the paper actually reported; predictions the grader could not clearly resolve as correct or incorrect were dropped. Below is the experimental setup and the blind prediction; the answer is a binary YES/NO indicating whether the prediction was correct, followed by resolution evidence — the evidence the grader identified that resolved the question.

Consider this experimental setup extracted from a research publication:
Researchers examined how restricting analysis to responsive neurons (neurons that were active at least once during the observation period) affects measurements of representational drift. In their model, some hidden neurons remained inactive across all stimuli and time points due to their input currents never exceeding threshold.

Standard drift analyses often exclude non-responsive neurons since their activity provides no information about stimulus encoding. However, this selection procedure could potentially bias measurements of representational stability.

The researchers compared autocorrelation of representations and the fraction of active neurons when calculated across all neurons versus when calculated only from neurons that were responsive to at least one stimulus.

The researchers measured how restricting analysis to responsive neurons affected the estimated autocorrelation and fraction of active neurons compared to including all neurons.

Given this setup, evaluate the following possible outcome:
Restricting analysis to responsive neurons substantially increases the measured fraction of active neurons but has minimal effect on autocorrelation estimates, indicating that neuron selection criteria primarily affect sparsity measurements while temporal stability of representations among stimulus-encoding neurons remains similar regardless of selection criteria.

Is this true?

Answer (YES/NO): NO